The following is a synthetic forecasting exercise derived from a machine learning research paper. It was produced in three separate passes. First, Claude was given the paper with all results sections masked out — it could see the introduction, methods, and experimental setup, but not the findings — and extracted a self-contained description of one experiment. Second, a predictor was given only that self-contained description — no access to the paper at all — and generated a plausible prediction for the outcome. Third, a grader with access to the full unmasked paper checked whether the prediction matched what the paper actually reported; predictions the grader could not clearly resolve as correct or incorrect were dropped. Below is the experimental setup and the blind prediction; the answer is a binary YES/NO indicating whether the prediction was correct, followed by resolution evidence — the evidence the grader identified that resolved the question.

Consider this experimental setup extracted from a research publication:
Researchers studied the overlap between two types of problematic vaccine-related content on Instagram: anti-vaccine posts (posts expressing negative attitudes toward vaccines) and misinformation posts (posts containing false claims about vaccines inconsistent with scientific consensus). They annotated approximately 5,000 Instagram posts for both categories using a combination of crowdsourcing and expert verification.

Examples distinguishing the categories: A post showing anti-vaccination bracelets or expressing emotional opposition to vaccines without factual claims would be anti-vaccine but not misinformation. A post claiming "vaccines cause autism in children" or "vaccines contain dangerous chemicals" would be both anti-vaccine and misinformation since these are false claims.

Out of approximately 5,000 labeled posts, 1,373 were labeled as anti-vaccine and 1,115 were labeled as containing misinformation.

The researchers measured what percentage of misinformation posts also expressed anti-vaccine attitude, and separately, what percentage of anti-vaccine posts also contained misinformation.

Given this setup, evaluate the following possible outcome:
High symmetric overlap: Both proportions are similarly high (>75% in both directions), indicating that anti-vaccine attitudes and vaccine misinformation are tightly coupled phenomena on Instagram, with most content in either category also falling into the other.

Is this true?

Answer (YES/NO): NO